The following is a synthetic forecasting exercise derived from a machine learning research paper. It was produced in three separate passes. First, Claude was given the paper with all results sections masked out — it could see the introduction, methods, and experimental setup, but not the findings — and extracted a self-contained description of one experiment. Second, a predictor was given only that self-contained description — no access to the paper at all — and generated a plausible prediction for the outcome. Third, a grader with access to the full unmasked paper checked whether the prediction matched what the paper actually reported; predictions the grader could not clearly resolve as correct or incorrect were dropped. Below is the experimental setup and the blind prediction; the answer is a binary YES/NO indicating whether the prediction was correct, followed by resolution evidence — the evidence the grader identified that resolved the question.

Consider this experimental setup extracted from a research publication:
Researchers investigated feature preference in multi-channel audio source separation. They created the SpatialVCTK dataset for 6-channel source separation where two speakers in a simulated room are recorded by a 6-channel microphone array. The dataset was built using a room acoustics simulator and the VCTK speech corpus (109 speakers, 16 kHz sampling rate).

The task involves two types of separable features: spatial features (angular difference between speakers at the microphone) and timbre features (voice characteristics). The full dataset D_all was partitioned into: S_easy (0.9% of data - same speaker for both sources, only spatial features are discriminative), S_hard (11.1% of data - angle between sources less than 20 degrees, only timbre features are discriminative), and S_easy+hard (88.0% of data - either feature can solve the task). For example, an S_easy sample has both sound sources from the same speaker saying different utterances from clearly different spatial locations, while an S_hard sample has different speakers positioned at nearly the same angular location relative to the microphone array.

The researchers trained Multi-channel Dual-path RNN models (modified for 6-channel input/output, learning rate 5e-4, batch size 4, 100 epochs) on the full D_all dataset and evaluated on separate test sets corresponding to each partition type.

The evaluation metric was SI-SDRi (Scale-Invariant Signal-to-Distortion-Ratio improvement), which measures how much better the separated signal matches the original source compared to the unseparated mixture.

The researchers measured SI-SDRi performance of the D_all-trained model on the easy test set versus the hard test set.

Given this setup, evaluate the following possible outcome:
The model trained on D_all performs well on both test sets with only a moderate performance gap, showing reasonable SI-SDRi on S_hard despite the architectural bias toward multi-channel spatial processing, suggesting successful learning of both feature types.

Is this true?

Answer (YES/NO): NO